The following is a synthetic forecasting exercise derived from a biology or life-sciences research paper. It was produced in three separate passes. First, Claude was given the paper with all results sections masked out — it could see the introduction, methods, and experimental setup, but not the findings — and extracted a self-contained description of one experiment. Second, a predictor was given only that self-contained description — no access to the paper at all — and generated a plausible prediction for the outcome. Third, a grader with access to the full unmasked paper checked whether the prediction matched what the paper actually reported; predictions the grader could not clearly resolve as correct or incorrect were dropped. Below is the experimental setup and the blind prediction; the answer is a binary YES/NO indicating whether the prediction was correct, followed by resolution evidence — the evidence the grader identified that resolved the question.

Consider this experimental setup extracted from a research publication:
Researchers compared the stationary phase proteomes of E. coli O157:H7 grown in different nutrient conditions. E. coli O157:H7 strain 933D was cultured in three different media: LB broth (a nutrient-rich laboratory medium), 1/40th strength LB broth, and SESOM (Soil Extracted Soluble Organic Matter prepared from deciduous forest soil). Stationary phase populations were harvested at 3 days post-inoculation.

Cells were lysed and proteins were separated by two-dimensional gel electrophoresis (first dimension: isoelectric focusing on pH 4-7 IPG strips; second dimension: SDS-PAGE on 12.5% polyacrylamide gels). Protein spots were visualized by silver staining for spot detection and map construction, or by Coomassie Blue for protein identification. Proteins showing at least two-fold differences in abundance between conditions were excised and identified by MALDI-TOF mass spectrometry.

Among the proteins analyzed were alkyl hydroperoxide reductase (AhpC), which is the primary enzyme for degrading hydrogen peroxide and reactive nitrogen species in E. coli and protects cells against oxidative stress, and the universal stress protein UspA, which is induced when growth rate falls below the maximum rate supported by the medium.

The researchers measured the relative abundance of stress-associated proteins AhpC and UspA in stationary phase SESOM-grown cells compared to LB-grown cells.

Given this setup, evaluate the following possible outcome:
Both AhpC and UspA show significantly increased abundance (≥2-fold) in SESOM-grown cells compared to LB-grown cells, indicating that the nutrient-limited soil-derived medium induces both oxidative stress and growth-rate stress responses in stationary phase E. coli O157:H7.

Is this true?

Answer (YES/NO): NO